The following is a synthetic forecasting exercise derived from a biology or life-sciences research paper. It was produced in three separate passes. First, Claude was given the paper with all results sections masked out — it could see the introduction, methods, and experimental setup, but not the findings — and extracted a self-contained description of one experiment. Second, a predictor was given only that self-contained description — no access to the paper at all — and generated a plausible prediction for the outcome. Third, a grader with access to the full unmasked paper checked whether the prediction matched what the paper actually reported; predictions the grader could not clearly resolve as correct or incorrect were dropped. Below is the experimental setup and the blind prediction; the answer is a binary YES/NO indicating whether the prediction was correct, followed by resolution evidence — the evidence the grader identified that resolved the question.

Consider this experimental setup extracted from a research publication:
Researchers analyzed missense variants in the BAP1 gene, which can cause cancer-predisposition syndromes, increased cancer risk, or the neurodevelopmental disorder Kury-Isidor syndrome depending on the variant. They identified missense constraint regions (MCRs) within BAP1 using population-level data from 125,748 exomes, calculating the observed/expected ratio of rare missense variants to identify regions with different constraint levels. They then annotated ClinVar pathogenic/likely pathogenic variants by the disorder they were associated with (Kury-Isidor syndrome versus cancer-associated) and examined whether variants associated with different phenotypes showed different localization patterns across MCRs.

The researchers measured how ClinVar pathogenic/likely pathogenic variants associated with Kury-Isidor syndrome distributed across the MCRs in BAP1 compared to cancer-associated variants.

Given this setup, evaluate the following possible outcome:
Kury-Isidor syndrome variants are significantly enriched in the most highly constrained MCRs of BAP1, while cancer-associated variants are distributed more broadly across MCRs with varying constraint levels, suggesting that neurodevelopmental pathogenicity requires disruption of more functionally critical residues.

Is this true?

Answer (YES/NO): YES